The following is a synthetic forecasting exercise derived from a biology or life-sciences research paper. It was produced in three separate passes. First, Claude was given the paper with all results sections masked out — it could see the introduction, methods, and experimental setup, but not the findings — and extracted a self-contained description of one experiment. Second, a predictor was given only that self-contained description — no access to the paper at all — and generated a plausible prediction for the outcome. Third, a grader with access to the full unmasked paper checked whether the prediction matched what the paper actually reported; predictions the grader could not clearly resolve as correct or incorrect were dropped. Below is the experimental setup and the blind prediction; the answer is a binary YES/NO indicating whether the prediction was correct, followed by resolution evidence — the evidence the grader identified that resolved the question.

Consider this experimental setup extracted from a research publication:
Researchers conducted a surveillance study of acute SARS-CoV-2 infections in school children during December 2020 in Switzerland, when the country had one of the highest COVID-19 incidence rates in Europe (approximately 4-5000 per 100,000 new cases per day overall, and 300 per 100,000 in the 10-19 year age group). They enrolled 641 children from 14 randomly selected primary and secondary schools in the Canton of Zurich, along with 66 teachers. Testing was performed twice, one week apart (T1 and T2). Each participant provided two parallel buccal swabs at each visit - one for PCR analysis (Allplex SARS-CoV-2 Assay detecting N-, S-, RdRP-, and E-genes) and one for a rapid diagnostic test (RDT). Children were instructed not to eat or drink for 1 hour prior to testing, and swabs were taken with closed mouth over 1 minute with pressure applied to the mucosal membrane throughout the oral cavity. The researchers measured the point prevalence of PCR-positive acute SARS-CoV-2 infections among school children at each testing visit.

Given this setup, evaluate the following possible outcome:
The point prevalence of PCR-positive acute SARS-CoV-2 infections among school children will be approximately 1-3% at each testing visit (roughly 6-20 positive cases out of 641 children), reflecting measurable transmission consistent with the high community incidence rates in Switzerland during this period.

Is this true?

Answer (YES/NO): NO